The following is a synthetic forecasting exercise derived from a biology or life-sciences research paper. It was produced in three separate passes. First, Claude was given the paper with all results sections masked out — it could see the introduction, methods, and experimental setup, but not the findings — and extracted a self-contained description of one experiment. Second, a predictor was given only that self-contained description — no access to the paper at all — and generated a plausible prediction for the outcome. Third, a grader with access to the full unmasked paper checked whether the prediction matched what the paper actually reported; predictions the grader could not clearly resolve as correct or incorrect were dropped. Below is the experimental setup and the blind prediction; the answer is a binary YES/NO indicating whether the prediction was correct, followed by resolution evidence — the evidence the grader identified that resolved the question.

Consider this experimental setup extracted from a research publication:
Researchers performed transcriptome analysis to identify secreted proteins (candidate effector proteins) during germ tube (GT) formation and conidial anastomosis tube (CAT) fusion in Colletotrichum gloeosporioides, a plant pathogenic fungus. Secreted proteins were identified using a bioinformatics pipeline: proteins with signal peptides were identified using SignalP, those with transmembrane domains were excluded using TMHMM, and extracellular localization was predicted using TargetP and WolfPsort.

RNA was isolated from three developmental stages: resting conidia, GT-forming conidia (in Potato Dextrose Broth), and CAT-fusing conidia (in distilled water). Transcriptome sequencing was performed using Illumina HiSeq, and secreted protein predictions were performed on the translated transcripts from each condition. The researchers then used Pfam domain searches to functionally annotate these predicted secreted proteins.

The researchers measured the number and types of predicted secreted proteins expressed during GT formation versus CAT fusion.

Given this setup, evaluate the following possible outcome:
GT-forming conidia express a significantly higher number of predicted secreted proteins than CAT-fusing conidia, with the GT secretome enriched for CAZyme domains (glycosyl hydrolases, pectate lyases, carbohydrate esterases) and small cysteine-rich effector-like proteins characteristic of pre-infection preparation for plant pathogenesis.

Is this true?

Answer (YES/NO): NO